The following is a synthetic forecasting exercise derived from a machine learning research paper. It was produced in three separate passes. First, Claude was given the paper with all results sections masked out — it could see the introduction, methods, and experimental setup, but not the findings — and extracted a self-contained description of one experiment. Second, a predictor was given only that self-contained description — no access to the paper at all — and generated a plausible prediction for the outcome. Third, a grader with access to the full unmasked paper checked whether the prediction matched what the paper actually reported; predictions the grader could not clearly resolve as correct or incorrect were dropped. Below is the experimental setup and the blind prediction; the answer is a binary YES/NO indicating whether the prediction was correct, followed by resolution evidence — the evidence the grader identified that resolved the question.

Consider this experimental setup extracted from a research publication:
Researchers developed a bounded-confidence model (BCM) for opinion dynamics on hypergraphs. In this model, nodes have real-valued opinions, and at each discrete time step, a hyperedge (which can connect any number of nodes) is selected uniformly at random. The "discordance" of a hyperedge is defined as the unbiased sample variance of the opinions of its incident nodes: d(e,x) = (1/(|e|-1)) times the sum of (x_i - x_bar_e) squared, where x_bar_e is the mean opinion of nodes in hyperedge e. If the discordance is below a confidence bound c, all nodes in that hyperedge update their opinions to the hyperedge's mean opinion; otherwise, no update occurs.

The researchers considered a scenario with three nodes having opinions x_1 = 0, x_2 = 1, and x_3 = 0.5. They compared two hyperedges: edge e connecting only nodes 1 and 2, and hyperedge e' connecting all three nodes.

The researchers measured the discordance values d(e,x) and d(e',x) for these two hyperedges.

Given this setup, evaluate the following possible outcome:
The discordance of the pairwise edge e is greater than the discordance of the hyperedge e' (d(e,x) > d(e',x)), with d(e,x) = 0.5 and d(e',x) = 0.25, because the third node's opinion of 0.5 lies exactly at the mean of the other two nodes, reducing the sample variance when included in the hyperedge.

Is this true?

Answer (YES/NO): YES